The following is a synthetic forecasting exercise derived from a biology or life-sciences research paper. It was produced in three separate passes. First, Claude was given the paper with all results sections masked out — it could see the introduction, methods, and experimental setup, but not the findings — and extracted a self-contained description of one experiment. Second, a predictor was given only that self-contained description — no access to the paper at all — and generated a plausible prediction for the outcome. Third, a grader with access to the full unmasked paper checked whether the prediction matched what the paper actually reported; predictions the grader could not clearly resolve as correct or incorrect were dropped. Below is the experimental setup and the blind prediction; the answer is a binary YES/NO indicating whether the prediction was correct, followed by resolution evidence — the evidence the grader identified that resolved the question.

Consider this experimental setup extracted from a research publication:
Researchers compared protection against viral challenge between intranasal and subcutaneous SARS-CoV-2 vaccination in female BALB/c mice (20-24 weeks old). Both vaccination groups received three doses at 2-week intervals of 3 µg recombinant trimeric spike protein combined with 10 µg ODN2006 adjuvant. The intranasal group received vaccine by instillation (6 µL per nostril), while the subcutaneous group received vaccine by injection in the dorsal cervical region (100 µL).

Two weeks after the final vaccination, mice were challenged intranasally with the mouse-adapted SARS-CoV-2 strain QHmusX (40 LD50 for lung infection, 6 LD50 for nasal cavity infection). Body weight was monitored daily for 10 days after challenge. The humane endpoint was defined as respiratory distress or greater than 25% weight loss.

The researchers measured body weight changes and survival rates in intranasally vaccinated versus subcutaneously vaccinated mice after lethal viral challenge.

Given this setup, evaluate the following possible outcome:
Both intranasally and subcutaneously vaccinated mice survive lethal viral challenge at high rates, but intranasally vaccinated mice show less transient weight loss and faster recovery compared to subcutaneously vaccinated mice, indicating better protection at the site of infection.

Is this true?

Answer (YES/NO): NO